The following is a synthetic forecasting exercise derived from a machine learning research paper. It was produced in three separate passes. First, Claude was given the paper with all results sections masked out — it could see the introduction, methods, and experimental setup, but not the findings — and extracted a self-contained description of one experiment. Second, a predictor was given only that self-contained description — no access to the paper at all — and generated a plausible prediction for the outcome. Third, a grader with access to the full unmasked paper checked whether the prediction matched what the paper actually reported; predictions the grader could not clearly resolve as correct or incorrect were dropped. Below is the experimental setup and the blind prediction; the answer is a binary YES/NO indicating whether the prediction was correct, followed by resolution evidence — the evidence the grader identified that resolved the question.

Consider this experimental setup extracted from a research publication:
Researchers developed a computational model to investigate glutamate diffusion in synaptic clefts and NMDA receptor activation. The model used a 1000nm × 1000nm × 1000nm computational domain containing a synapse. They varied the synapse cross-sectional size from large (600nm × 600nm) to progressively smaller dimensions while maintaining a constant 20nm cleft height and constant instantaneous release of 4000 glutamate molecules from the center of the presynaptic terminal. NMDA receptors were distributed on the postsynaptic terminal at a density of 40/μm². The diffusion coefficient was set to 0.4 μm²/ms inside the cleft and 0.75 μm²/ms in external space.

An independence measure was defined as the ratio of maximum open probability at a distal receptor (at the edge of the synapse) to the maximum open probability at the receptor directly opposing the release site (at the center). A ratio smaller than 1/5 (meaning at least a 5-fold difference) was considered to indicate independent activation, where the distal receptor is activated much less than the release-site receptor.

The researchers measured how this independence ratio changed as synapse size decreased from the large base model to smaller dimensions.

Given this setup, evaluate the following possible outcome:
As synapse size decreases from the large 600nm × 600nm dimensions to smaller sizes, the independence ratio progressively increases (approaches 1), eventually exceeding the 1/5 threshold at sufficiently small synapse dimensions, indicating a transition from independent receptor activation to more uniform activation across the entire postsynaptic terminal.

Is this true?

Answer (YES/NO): YES